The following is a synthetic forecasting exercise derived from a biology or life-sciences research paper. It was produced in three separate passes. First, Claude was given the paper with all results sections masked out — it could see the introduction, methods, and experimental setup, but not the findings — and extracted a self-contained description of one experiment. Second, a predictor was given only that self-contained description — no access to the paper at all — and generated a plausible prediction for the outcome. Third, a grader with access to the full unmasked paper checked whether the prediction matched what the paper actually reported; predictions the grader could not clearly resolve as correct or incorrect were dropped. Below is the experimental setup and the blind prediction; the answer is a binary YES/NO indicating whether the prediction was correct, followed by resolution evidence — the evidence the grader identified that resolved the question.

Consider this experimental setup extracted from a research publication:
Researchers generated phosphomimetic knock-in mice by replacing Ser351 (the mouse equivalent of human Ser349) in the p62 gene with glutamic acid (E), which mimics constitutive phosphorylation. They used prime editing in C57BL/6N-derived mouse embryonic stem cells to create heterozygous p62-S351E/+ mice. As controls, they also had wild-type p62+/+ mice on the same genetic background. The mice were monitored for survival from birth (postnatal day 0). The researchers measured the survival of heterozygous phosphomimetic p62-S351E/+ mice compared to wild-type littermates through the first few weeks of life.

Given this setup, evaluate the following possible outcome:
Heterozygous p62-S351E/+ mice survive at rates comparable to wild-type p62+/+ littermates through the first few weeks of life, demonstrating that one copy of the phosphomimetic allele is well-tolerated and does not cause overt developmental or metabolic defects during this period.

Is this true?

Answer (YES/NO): NO